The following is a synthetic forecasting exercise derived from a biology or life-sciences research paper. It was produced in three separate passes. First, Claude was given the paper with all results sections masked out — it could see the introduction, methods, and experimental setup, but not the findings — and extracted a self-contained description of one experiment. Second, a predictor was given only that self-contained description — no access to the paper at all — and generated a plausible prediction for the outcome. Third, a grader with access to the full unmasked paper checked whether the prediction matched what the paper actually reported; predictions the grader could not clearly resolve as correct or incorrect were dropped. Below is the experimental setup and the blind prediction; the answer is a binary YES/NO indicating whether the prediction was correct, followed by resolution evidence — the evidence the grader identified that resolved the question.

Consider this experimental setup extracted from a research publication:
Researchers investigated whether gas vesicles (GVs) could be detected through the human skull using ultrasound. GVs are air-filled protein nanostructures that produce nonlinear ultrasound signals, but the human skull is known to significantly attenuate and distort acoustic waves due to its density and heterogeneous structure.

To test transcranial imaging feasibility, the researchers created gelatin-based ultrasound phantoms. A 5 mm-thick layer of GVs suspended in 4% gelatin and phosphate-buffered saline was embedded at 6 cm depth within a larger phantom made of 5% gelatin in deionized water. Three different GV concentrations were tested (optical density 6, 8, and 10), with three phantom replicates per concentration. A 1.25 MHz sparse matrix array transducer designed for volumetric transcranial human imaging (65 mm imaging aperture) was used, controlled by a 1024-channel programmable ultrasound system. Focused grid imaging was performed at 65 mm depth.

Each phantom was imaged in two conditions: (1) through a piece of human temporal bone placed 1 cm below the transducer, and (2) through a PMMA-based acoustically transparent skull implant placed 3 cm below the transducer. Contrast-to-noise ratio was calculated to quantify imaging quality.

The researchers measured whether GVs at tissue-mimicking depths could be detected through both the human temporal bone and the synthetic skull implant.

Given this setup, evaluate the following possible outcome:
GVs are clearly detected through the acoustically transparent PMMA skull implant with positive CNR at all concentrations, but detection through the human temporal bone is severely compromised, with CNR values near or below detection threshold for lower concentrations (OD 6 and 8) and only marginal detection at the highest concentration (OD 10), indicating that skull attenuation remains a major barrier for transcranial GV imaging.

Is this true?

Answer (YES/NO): NO